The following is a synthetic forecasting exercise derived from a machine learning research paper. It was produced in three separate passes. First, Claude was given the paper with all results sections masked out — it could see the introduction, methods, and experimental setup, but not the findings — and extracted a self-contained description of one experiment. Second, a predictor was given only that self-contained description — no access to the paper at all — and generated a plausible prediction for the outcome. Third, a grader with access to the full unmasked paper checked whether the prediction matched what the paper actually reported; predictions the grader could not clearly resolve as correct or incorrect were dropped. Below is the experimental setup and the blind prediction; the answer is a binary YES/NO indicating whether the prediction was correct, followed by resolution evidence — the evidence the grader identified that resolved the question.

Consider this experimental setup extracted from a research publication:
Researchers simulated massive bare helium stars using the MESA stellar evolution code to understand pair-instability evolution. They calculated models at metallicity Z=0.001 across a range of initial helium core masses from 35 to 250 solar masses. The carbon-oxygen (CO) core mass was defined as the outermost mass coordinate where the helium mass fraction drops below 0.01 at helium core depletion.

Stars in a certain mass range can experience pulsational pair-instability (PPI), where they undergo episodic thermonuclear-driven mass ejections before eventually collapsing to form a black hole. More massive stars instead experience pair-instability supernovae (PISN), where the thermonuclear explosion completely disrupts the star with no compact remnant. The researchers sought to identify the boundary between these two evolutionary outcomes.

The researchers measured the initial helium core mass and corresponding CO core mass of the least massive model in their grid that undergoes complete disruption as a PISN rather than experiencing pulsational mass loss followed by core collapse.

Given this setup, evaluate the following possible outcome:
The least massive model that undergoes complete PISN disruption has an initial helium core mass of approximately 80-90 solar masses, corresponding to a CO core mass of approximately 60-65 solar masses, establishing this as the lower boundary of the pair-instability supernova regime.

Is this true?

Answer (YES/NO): NO